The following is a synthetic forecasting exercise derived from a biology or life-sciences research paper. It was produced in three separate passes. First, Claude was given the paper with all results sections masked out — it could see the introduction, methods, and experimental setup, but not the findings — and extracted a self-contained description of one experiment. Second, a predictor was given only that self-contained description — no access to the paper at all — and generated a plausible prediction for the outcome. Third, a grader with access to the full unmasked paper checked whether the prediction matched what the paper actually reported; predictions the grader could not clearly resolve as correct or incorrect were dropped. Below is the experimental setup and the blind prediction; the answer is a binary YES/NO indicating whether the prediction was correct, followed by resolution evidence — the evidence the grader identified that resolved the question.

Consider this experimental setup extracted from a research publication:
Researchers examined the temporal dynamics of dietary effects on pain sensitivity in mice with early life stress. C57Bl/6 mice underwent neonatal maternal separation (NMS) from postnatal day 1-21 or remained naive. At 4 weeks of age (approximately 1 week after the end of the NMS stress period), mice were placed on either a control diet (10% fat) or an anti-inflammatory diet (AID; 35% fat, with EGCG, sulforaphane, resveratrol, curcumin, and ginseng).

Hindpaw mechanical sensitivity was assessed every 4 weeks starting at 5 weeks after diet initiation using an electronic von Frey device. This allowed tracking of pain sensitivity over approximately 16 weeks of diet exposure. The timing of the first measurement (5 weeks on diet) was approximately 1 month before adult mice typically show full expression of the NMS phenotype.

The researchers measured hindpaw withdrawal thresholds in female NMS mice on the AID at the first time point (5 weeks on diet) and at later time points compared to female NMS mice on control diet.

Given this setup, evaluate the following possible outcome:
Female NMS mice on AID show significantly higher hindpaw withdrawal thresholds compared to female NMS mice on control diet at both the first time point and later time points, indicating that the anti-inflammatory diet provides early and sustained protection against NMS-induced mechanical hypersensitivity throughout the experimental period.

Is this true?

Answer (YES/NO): NO